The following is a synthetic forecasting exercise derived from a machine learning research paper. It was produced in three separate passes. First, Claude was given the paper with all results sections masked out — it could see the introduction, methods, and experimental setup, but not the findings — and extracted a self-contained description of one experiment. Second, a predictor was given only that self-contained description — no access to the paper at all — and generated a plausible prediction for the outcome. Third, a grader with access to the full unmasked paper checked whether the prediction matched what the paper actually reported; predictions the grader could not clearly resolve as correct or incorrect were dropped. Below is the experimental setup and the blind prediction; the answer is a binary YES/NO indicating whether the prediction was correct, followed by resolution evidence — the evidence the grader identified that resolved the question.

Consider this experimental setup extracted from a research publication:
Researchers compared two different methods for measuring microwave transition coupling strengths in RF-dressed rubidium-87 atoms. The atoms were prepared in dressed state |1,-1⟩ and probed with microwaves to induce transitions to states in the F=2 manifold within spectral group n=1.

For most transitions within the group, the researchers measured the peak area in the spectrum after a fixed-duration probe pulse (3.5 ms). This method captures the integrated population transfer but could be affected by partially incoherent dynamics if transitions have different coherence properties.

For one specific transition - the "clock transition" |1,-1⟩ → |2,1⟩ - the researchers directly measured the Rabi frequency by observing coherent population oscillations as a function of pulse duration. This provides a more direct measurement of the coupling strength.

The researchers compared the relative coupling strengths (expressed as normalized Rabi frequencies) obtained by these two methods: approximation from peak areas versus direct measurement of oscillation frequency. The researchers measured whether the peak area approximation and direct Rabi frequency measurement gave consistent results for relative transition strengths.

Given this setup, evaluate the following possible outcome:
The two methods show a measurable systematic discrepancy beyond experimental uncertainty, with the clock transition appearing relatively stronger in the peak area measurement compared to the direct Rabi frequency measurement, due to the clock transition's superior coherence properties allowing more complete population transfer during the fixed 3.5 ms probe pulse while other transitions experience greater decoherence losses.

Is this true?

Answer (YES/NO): NO